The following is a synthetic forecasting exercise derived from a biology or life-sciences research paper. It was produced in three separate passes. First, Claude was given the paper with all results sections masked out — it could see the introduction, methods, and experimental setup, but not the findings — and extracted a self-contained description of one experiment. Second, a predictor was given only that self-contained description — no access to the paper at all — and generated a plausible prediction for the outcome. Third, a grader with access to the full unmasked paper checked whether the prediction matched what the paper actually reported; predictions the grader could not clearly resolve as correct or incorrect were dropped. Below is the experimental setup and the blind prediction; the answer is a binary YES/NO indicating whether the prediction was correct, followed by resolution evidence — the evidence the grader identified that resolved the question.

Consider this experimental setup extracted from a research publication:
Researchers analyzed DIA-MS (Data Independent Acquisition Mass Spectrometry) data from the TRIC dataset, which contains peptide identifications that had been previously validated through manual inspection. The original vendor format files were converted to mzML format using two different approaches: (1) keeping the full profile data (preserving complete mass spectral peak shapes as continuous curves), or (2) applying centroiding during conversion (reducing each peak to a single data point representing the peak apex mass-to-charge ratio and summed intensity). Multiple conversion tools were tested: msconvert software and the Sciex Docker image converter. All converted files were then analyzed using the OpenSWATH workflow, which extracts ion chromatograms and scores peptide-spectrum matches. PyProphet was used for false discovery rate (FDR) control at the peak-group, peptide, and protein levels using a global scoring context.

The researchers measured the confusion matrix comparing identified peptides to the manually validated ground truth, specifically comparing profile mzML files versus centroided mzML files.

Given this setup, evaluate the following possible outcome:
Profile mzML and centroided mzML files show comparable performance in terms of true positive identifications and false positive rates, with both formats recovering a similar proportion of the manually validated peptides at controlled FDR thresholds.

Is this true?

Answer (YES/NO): NO